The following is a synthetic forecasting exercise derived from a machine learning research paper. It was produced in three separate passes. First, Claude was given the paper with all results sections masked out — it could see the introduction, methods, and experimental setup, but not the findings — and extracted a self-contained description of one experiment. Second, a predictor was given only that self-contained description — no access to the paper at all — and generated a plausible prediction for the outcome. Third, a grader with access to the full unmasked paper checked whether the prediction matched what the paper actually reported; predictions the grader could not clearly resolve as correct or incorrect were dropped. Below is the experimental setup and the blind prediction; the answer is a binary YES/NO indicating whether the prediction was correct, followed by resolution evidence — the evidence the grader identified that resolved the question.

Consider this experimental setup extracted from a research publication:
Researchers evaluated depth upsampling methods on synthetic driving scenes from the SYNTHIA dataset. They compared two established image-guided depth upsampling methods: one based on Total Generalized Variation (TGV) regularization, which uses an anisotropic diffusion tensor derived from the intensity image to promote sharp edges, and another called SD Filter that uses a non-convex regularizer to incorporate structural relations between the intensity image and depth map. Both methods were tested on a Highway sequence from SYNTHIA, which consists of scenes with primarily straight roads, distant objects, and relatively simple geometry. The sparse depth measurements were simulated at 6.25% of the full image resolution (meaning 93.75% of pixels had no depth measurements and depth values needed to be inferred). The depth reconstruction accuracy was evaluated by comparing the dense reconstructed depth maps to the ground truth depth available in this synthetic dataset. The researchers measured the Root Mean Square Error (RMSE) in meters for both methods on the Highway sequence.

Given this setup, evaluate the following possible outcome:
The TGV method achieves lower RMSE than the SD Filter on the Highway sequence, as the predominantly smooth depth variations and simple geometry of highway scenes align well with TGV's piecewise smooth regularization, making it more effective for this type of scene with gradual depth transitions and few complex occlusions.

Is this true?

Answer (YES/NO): YES